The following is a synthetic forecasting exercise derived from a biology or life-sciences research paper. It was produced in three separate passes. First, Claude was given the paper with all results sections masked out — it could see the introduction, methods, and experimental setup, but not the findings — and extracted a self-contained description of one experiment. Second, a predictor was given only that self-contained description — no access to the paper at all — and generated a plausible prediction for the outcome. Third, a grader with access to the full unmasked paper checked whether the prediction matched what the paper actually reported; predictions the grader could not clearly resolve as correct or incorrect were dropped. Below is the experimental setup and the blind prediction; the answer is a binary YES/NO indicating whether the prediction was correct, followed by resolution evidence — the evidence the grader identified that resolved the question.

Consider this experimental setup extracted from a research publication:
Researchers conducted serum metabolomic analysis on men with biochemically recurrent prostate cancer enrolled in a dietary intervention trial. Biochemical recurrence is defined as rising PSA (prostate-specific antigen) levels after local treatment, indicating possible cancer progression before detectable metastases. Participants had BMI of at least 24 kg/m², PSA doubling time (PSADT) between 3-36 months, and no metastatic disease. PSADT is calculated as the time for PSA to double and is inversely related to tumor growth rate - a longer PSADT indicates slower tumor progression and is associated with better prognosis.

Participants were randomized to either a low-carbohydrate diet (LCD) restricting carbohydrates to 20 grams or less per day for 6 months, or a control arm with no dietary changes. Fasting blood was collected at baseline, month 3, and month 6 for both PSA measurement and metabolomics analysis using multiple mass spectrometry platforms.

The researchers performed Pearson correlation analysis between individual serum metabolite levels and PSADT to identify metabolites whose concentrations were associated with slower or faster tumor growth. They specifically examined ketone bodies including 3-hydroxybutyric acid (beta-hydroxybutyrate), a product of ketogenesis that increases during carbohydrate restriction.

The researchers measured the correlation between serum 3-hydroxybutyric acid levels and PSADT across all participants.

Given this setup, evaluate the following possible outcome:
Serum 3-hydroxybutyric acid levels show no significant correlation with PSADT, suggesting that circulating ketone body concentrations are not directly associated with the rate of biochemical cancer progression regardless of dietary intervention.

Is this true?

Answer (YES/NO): NO